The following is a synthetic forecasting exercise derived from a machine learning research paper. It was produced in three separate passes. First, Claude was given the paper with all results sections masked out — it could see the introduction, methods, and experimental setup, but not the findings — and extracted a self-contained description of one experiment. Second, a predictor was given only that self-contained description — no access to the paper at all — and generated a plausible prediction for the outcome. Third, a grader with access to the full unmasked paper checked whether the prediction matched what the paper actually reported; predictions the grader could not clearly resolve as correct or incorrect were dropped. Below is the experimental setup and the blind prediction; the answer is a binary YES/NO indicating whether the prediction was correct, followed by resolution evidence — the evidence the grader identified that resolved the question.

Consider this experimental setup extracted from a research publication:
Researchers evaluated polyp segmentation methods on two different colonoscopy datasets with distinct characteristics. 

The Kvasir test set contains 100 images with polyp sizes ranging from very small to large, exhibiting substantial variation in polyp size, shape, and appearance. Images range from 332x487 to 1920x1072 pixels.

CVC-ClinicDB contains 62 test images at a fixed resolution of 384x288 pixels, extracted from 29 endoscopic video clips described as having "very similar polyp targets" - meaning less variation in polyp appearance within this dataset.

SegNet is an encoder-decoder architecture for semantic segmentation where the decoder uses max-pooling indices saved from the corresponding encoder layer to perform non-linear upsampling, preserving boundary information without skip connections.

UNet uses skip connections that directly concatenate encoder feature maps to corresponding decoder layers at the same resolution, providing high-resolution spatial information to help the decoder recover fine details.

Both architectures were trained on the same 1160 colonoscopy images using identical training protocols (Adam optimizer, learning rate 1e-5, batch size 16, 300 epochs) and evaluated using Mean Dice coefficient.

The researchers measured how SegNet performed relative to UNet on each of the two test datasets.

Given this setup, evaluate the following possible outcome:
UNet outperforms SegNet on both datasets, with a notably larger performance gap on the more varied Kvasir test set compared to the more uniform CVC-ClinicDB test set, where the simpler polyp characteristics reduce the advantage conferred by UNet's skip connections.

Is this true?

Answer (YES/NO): NO